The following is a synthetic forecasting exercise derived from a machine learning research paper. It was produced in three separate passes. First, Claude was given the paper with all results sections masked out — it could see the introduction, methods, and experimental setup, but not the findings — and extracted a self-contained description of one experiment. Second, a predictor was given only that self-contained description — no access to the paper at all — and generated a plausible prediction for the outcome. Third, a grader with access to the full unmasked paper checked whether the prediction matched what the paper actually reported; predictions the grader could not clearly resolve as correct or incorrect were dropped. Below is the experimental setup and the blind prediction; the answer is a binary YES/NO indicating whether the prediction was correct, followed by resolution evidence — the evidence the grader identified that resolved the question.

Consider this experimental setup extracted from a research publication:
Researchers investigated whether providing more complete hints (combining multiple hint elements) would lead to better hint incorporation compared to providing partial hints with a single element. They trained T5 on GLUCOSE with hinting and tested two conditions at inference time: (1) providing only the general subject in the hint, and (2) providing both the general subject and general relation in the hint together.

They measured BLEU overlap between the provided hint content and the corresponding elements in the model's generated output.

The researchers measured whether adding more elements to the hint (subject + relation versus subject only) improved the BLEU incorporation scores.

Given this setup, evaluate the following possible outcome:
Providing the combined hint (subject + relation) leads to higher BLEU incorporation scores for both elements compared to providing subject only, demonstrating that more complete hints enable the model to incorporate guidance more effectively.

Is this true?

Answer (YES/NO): NO